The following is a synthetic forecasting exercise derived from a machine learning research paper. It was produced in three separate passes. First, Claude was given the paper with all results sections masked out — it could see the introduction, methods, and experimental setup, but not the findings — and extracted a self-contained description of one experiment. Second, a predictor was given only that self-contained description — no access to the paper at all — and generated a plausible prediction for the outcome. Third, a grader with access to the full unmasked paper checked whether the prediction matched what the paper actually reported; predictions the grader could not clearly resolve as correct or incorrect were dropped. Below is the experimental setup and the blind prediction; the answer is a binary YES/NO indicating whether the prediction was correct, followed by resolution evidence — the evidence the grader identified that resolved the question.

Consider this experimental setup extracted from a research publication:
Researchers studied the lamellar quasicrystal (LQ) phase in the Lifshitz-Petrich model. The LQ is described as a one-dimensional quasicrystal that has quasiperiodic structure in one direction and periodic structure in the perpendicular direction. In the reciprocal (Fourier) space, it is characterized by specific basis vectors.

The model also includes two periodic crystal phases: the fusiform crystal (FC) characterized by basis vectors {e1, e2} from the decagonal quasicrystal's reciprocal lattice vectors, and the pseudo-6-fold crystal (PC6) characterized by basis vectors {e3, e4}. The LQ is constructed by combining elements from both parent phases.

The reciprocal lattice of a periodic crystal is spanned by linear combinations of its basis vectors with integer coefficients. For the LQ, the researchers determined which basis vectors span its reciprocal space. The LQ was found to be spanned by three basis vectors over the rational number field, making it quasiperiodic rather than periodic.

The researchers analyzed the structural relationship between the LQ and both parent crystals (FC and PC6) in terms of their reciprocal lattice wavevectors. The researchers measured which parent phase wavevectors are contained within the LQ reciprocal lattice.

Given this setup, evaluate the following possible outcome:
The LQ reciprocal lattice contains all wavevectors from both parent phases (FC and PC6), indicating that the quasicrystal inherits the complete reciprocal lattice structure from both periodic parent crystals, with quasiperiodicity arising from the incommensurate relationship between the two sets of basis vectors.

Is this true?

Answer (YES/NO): NO